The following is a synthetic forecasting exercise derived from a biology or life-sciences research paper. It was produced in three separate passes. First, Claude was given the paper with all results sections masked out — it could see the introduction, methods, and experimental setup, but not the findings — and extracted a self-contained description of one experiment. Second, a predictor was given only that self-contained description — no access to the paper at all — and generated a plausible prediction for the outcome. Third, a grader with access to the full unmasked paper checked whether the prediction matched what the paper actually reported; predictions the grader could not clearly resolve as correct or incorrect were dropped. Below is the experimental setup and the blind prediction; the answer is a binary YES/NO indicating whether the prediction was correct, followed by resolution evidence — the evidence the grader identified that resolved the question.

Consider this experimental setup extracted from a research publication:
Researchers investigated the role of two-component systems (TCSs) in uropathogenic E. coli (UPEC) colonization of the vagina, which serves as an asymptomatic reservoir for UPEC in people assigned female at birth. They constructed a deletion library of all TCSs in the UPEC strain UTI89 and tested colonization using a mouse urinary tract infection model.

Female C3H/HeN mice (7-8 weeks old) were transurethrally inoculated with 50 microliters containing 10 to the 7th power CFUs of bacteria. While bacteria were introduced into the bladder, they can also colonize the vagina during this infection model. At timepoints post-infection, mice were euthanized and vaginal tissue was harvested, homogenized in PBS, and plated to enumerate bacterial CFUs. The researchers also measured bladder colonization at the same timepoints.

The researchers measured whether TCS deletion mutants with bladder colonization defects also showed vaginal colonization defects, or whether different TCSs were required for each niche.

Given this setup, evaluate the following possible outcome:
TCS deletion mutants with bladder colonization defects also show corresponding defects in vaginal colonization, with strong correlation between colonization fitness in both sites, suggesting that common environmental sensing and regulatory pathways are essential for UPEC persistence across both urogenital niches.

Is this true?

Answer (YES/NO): NO